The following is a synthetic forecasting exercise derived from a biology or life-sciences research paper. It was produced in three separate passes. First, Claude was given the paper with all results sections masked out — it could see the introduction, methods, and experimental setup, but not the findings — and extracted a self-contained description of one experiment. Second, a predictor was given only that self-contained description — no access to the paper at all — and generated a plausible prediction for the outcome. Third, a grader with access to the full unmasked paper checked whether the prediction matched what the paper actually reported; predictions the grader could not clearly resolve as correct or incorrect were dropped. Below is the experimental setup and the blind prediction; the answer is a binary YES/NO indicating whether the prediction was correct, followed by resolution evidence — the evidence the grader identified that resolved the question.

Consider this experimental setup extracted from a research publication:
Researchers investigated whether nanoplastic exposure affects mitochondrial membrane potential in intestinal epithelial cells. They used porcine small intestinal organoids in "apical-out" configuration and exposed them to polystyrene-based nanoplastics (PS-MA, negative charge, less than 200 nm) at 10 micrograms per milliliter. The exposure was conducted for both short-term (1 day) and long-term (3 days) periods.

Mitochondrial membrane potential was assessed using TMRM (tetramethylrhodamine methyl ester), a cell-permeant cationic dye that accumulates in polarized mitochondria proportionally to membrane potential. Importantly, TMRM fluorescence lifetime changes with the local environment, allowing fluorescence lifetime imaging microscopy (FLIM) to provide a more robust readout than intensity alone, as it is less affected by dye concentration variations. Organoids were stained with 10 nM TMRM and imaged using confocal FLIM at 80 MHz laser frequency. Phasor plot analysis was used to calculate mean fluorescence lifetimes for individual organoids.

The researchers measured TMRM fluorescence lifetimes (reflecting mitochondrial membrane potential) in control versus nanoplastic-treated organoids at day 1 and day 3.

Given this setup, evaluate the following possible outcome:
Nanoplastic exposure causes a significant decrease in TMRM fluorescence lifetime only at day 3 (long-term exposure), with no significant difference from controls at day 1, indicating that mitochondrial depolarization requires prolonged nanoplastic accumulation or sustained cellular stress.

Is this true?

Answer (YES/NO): NO